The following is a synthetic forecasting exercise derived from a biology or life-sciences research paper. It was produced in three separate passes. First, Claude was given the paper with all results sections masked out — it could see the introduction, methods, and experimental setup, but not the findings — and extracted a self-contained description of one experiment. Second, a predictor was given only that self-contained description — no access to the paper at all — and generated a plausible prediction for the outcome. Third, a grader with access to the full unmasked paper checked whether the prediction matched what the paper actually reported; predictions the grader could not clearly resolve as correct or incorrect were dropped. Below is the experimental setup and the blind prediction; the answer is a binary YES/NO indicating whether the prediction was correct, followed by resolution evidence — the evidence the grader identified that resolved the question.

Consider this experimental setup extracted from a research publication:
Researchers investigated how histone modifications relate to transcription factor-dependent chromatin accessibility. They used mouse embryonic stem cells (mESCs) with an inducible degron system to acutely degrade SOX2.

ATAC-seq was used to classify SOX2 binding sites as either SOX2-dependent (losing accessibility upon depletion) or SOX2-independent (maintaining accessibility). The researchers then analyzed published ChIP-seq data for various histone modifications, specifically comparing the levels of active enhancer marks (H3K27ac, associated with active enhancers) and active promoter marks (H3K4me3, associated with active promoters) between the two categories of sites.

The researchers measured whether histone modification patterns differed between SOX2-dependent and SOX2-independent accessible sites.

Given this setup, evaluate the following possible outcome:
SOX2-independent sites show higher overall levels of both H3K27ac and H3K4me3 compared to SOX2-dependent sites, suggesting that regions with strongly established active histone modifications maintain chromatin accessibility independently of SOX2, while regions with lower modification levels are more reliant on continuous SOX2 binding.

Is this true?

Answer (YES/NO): NO